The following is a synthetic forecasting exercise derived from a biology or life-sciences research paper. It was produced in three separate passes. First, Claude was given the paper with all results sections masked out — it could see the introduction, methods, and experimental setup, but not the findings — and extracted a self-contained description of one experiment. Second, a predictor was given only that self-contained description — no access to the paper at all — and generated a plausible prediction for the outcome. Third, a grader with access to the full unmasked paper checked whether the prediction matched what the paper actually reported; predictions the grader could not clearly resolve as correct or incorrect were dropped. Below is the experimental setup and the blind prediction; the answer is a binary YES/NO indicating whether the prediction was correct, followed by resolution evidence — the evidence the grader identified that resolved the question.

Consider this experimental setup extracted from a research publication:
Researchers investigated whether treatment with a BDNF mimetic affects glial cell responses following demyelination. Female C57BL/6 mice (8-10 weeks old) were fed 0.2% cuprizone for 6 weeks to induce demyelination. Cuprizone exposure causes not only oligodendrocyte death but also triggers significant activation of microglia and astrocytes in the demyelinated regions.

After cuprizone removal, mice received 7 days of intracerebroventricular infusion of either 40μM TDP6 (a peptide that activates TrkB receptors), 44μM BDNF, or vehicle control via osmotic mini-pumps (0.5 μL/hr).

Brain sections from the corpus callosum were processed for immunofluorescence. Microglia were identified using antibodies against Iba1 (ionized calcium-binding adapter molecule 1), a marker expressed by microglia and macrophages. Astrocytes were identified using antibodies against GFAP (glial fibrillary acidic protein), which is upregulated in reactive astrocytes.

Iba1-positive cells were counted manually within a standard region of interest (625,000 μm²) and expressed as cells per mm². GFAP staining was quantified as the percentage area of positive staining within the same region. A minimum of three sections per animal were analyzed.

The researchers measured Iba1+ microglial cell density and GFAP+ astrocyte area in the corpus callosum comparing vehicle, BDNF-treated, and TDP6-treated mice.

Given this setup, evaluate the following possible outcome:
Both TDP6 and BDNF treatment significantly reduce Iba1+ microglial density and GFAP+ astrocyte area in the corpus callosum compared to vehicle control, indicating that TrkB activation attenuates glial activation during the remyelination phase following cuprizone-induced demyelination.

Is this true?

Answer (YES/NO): NO